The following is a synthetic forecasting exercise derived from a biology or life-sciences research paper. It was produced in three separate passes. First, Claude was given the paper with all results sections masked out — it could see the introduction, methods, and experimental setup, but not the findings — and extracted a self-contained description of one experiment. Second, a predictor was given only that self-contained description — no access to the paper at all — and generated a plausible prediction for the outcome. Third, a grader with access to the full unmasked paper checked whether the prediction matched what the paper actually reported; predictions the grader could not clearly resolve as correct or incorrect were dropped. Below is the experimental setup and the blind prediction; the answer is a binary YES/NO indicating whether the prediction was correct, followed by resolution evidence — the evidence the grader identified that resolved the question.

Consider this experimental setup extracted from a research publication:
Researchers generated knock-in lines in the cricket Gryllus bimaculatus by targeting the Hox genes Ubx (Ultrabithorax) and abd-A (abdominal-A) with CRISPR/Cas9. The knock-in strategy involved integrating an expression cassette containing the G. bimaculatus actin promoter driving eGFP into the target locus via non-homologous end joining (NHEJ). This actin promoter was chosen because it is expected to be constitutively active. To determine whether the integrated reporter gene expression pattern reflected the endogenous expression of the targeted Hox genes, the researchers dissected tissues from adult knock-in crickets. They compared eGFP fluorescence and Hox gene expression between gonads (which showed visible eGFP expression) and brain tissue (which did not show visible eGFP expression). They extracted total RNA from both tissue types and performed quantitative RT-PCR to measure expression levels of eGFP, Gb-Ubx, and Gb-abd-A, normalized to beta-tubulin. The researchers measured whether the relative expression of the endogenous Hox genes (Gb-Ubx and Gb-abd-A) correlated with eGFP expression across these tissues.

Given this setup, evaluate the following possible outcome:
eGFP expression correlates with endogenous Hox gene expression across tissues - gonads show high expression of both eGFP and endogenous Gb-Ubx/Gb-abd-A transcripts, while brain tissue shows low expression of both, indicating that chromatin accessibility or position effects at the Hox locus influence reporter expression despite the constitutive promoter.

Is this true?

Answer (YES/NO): NO